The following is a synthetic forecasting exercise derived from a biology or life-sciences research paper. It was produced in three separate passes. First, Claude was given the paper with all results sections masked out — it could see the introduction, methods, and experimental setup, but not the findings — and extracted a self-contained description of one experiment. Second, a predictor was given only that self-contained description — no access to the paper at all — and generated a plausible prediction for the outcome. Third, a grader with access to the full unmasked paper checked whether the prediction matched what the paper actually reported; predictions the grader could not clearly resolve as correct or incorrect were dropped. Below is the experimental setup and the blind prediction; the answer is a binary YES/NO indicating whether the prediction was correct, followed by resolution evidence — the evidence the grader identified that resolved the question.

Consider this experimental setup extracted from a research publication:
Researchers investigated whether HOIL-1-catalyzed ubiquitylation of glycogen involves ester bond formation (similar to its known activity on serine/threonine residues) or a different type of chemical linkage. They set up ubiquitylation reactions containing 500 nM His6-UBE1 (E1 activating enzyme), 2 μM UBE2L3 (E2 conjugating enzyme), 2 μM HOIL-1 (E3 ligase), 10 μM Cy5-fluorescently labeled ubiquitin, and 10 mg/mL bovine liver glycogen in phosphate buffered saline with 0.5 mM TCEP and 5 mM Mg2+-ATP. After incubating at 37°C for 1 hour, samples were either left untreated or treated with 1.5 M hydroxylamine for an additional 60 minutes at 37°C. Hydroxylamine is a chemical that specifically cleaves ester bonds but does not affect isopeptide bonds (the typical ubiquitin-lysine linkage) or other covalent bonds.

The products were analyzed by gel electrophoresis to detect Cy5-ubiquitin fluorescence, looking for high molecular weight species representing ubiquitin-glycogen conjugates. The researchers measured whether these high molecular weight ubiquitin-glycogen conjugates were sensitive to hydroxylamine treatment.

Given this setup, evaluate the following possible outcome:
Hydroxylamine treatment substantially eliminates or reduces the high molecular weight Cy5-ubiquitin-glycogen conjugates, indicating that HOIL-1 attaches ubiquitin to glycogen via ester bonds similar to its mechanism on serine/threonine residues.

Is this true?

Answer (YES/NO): YES